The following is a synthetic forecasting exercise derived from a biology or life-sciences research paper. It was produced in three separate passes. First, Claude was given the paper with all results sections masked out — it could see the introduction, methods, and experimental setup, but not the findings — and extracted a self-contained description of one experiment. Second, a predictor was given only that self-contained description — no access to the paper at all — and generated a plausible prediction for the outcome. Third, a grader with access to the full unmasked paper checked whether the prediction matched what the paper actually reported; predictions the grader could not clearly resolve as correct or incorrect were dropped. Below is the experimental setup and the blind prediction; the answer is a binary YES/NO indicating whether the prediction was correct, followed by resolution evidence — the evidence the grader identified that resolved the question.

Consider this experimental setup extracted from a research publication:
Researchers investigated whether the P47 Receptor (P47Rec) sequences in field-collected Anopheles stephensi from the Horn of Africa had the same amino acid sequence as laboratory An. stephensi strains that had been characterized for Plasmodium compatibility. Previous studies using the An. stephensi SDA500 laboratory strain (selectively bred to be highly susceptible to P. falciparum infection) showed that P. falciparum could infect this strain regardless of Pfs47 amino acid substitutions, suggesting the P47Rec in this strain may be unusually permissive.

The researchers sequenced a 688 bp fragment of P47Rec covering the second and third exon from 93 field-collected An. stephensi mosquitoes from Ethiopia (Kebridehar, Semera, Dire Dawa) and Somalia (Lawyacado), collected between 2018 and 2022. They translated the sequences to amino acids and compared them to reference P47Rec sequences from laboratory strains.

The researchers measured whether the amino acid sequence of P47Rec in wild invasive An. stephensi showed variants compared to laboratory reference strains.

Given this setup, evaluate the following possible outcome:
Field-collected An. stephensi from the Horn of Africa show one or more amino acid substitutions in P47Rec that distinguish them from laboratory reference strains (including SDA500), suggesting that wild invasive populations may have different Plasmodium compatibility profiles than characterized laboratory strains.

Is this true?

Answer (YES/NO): NO